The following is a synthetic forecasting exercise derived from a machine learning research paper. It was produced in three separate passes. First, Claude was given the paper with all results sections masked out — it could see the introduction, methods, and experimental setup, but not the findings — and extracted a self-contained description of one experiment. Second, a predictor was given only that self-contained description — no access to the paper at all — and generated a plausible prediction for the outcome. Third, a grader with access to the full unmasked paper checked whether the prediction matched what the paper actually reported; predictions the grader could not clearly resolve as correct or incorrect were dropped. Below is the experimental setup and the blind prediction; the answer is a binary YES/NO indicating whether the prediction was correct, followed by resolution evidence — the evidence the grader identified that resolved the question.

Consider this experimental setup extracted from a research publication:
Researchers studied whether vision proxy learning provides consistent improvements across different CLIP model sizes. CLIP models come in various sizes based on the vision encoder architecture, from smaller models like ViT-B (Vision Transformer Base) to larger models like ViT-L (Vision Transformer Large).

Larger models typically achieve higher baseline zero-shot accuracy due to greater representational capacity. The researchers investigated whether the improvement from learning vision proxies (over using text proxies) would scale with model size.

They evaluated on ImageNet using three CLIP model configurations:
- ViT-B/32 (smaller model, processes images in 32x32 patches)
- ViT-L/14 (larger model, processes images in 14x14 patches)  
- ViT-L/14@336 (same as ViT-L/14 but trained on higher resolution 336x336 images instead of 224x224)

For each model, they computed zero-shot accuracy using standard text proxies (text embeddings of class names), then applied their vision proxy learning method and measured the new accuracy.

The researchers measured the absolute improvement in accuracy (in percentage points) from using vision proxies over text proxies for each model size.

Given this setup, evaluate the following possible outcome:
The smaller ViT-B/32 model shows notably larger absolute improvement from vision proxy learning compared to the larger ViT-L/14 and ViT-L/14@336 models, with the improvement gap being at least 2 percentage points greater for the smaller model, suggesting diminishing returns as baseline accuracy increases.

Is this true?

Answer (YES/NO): NO